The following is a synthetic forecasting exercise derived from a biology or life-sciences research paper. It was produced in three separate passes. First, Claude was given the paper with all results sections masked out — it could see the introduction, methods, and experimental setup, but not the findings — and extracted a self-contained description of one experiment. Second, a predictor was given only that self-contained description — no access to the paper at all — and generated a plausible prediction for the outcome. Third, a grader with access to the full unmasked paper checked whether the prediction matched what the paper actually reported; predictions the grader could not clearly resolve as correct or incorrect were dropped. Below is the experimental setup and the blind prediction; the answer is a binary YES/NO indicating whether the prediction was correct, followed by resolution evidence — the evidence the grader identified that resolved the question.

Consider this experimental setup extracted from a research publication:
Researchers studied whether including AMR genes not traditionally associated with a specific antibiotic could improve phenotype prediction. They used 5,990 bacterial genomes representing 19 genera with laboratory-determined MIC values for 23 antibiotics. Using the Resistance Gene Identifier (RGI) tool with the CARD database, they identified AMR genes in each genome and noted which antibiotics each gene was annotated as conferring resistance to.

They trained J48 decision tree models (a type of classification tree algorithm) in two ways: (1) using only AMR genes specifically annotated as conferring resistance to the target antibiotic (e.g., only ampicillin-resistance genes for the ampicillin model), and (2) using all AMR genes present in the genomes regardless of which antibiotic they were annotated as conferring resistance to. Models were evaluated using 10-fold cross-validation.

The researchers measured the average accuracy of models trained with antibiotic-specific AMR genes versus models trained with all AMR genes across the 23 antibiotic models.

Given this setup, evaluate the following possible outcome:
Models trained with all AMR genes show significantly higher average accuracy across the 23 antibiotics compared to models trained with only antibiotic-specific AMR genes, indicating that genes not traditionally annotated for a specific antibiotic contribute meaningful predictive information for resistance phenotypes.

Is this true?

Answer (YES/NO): YES